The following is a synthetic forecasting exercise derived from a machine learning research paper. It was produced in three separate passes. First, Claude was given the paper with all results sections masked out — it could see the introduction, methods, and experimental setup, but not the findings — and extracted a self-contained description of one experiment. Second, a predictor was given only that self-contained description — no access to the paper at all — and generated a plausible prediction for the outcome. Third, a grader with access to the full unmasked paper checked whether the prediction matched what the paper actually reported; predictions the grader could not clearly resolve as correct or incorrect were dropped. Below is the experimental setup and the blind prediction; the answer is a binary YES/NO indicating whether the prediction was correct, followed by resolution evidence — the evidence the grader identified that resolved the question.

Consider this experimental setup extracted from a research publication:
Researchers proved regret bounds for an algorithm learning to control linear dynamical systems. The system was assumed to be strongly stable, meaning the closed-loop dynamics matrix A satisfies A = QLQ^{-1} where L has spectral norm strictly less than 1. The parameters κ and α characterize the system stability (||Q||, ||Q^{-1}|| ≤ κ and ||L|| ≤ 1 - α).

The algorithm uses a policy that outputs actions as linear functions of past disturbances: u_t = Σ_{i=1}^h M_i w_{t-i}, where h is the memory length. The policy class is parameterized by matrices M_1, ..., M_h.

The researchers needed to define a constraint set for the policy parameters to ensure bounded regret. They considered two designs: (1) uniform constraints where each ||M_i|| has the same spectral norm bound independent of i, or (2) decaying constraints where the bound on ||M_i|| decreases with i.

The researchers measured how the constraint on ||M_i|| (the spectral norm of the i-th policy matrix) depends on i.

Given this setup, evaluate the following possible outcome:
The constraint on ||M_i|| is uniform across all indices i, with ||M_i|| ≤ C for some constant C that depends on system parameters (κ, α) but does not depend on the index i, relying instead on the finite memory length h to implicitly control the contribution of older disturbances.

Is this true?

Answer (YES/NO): NO